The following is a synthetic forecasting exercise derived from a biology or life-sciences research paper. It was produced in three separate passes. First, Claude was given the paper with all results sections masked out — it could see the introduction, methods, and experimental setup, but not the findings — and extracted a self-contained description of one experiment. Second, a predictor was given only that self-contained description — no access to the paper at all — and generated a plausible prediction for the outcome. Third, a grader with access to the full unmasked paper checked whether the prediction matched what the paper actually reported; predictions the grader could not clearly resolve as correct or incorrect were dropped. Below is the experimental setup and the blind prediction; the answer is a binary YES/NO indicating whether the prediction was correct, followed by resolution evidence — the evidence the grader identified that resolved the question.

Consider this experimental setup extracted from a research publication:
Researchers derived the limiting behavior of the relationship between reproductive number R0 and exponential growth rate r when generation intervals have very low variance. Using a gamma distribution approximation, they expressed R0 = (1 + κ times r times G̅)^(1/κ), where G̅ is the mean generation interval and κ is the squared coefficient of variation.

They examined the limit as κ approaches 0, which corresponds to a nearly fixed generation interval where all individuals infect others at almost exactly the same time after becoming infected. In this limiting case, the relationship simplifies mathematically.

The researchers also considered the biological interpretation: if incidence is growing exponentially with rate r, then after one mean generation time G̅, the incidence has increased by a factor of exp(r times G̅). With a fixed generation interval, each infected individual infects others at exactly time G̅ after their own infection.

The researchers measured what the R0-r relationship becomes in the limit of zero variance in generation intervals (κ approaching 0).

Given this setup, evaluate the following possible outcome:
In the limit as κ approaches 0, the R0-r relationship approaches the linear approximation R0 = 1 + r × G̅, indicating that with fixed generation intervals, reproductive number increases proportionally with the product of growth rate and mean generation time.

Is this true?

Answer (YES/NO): NO